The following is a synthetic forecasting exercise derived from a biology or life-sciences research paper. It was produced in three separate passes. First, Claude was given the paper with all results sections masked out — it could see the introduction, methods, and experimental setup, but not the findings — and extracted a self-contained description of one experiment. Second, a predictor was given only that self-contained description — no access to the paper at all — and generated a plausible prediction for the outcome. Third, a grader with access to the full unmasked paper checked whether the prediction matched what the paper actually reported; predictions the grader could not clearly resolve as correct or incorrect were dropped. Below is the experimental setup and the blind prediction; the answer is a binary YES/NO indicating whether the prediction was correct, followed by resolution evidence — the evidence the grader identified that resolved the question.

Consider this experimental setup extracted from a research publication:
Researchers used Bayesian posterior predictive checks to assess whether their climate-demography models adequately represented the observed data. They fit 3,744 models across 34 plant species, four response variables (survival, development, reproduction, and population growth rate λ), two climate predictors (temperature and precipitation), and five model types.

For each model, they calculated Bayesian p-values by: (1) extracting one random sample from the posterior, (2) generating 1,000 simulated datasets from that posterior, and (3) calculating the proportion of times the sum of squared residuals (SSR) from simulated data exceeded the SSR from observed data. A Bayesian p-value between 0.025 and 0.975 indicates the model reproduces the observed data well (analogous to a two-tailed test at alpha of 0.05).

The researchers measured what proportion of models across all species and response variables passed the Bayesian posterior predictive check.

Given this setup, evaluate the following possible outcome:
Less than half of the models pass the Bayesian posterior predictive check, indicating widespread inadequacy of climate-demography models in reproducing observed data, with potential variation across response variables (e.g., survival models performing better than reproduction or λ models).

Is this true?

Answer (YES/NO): NO